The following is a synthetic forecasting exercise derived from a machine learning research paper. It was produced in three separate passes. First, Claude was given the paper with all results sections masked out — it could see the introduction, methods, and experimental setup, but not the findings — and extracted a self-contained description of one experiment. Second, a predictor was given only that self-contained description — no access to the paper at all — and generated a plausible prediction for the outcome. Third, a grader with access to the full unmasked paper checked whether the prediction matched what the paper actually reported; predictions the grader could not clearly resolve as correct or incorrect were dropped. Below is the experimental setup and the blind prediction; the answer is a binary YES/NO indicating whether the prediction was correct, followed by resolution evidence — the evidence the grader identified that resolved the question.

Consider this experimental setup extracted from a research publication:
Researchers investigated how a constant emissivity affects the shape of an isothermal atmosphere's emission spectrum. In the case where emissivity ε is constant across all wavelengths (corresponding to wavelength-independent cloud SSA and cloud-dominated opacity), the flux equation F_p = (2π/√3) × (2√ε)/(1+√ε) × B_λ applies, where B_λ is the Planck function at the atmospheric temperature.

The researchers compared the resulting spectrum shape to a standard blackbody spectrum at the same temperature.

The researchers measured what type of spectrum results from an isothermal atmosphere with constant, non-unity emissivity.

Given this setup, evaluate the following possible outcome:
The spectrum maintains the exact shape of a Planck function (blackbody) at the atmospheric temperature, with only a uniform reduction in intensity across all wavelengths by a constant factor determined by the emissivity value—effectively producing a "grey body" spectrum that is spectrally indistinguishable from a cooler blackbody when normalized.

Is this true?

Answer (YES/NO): YES